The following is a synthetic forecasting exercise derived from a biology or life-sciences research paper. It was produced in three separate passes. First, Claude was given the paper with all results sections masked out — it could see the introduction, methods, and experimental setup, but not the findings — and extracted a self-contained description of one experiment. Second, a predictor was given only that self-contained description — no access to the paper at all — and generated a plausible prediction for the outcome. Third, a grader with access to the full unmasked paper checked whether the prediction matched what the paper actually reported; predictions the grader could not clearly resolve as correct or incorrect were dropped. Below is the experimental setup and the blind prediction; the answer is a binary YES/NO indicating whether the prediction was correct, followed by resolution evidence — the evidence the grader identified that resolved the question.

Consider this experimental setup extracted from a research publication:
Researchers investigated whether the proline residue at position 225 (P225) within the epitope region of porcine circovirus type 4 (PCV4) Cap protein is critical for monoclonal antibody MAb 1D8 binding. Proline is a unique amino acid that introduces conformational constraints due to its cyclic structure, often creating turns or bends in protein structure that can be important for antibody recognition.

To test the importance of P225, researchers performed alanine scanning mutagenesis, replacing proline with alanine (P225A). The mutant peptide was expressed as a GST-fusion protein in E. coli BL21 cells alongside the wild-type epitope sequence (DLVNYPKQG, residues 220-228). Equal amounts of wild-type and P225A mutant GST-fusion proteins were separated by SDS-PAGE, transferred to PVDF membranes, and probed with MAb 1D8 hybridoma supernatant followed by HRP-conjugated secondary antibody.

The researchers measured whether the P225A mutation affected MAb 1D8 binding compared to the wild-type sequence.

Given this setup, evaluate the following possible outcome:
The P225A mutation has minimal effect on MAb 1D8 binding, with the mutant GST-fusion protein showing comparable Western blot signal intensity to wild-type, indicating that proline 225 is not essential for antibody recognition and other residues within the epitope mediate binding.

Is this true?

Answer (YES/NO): NO